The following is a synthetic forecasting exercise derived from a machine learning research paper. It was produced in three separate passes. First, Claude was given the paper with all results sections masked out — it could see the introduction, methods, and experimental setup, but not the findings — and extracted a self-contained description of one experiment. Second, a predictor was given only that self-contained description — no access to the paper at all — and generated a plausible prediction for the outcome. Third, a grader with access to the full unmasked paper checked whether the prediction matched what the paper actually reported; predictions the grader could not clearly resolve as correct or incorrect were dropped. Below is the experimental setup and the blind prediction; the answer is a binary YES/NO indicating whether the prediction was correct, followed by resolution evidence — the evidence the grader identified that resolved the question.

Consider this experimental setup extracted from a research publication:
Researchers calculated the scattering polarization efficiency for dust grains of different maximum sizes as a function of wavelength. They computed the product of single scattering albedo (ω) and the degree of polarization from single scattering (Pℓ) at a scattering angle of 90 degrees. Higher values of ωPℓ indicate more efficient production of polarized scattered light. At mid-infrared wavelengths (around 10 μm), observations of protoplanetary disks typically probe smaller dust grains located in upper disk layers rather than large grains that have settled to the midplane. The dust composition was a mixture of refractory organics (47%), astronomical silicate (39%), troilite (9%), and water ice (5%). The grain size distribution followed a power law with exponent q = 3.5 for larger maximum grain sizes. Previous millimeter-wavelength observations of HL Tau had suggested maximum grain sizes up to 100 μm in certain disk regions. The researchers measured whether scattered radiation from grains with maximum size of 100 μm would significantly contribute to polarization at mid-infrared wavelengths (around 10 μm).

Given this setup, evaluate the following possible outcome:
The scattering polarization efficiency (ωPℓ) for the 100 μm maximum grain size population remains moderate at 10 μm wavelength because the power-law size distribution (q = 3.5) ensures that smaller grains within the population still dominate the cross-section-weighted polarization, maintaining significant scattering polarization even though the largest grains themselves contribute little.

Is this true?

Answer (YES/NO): NO